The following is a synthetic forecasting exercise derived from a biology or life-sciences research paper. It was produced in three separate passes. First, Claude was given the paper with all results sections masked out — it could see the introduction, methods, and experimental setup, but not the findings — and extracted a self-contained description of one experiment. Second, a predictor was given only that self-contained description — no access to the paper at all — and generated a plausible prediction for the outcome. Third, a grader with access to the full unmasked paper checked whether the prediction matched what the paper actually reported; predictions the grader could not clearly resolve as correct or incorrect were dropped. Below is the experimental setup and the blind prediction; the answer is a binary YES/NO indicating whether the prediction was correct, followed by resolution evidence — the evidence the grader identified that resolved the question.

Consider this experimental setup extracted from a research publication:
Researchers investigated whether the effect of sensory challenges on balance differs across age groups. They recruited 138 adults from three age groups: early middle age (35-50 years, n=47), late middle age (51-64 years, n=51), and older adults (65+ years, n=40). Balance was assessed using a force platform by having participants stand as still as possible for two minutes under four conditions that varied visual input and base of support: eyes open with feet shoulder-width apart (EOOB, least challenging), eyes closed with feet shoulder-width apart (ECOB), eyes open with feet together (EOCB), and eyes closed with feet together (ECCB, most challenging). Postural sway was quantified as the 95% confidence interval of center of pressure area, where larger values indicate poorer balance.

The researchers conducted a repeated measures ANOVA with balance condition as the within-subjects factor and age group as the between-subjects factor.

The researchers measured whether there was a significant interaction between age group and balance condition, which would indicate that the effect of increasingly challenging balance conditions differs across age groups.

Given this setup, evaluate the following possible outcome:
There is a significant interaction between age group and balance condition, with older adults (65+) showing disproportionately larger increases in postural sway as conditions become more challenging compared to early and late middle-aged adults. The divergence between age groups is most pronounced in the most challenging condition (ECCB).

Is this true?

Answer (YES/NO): NO